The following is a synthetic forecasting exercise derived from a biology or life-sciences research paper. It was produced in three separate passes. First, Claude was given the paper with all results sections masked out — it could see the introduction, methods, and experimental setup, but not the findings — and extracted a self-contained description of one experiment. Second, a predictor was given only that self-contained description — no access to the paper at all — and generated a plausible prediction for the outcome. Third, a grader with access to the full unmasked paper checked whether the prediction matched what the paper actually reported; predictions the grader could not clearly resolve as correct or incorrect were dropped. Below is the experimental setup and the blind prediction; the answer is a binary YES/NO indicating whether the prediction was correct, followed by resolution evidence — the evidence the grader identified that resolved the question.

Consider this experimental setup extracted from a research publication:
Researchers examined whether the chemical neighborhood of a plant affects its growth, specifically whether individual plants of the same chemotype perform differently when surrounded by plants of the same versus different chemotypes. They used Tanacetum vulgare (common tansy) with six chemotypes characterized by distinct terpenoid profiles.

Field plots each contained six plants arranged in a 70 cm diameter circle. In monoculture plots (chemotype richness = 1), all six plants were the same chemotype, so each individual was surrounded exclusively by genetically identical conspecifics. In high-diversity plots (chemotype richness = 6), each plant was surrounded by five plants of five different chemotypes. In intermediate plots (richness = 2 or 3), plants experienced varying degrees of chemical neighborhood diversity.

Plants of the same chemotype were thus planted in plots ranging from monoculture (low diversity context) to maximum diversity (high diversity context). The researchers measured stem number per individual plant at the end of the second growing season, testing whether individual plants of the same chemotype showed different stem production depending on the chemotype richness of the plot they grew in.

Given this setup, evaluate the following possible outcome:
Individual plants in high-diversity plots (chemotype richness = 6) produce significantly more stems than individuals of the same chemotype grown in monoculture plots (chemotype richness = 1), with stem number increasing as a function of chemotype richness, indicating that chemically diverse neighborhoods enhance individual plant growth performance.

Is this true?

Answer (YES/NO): NO